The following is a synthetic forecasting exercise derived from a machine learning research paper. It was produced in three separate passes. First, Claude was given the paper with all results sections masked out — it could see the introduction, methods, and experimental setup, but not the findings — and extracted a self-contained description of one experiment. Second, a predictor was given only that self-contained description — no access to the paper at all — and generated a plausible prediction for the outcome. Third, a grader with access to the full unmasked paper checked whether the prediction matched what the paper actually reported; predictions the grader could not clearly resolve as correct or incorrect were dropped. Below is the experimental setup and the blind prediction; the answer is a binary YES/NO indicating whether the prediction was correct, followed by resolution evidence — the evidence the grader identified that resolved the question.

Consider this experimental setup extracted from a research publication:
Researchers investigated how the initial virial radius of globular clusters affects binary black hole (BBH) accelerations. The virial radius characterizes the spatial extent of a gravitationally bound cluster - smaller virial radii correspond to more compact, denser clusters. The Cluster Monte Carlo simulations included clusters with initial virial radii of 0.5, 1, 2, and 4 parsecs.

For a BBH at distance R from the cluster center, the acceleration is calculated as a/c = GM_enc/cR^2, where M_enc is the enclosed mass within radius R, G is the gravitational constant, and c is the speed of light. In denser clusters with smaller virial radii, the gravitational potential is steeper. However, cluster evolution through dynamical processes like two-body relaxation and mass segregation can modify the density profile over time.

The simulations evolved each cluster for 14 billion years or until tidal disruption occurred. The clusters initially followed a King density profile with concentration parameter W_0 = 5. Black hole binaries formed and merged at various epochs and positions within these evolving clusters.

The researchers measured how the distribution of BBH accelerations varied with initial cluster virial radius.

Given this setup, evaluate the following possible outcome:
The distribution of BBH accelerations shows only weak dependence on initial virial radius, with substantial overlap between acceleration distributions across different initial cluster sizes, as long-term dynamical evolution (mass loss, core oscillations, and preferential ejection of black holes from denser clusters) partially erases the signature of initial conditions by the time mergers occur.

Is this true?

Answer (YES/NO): NO